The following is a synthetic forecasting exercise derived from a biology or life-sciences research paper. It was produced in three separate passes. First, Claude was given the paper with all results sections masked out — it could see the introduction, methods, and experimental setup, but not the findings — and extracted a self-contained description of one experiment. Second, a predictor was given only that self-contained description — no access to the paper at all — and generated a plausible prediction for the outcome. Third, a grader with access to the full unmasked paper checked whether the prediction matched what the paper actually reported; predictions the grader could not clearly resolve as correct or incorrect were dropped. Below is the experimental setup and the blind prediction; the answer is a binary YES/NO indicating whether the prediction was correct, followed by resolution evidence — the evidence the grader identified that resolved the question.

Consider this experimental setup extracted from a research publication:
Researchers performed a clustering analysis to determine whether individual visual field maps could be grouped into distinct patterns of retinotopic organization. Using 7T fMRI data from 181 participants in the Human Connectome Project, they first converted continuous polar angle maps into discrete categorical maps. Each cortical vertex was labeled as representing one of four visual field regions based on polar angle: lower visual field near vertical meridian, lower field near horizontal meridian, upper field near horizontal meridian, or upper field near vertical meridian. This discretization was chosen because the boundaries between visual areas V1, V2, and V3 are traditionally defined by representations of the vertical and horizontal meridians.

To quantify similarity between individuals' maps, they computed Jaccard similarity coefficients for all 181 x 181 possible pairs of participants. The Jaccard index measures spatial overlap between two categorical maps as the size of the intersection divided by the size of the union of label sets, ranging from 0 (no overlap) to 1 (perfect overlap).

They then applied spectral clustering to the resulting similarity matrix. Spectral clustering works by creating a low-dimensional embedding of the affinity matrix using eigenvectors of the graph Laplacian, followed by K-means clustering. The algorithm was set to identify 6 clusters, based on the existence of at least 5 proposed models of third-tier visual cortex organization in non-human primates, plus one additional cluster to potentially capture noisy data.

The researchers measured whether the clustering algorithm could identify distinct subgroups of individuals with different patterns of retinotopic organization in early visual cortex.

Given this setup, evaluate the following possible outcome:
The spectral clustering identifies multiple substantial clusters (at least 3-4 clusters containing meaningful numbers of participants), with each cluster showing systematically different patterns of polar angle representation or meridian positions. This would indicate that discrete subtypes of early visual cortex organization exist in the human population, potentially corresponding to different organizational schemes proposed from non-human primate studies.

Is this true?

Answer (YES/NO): YES